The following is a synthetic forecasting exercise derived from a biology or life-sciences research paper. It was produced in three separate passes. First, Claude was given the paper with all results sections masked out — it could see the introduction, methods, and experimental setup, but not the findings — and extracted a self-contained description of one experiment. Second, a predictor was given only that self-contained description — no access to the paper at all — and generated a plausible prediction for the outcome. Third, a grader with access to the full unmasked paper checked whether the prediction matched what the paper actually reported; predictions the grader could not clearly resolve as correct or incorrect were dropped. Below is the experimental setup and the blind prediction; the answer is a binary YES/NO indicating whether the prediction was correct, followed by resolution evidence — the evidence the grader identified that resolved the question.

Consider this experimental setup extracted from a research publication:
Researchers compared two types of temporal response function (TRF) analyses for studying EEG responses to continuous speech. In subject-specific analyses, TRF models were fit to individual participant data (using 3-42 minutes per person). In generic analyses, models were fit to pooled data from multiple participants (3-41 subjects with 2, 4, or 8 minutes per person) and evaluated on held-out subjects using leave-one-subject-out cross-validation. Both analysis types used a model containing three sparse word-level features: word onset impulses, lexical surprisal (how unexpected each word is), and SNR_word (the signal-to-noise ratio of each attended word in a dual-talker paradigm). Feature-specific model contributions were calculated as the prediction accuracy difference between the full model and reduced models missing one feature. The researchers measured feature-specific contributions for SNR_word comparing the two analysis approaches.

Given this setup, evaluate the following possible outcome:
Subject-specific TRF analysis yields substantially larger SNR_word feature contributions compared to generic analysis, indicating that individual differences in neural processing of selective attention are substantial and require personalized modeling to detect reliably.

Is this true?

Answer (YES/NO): NO